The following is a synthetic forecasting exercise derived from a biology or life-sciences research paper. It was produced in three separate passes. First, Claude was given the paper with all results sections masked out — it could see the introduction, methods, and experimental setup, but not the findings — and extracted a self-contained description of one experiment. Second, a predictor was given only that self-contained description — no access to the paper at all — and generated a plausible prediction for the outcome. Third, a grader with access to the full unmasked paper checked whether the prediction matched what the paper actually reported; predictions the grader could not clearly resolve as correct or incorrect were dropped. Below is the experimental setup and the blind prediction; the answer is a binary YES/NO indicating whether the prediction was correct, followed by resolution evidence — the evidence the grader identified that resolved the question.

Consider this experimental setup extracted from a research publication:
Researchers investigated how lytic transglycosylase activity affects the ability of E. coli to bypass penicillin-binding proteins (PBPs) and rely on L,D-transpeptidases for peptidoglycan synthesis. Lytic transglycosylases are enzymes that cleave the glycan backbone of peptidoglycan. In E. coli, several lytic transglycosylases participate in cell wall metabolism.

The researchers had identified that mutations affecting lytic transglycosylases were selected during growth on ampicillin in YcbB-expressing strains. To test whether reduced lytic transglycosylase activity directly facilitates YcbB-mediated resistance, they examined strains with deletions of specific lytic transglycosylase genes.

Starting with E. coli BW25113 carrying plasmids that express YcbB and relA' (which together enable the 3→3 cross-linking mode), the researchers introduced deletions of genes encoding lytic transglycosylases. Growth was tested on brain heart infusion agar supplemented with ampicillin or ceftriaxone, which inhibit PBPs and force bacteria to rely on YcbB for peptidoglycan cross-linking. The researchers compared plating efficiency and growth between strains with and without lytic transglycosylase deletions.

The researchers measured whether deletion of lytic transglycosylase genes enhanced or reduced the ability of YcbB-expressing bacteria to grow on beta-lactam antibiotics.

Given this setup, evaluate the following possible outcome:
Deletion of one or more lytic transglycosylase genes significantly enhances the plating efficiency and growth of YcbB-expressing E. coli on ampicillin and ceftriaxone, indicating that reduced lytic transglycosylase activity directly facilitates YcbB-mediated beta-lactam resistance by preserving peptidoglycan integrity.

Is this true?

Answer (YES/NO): YES